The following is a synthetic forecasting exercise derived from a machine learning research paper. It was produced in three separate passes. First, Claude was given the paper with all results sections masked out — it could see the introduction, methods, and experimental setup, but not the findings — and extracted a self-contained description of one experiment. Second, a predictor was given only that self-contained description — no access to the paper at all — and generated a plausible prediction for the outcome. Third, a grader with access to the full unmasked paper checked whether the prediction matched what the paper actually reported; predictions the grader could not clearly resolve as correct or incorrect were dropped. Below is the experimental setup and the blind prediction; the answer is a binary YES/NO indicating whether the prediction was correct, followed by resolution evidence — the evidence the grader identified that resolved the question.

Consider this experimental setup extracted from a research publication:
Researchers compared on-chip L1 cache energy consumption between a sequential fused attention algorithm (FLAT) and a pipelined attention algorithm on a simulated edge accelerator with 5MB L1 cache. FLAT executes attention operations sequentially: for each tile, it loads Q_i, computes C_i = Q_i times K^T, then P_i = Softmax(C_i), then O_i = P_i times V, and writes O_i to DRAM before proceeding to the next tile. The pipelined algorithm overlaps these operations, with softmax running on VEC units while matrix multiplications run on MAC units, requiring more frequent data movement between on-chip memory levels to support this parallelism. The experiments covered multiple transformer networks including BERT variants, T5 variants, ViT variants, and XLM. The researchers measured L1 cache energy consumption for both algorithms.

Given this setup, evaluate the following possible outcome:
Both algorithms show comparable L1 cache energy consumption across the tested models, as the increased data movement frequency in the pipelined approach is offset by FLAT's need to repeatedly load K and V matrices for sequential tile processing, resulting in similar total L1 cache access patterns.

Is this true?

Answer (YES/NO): NO